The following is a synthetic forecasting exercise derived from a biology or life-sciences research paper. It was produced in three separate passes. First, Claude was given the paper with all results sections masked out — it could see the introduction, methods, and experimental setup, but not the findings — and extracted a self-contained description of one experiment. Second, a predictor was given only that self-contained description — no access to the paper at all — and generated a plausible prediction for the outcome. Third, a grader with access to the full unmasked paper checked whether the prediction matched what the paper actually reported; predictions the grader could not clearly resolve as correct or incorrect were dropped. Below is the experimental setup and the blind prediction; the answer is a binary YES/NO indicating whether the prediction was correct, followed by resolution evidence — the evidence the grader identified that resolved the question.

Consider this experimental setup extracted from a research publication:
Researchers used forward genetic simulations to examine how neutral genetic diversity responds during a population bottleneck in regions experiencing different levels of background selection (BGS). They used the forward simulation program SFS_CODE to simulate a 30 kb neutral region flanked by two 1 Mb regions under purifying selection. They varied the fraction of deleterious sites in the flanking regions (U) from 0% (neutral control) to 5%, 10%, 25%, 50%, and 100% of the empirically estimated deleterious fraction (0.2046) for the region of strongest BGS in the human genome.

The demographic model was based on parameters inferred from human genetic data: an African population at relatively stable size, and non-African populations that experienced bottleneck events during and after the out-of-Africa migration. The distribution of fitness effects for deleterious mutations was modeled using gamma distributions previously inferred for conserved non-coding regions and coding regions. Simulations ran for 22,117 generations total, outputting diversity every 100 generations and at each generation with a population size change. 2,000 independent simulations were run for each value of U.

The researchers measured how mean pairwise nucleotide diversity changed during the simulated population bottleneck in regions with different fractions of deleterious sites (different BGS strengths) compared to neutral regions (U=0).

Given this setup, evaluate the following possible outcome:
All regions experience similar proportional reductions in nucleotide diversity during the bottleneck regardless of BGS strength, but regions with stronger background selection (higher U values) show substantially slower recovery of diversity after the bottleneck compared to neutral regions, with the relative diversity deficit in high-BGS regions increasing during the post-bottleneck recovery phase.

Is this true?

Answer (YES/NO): NO